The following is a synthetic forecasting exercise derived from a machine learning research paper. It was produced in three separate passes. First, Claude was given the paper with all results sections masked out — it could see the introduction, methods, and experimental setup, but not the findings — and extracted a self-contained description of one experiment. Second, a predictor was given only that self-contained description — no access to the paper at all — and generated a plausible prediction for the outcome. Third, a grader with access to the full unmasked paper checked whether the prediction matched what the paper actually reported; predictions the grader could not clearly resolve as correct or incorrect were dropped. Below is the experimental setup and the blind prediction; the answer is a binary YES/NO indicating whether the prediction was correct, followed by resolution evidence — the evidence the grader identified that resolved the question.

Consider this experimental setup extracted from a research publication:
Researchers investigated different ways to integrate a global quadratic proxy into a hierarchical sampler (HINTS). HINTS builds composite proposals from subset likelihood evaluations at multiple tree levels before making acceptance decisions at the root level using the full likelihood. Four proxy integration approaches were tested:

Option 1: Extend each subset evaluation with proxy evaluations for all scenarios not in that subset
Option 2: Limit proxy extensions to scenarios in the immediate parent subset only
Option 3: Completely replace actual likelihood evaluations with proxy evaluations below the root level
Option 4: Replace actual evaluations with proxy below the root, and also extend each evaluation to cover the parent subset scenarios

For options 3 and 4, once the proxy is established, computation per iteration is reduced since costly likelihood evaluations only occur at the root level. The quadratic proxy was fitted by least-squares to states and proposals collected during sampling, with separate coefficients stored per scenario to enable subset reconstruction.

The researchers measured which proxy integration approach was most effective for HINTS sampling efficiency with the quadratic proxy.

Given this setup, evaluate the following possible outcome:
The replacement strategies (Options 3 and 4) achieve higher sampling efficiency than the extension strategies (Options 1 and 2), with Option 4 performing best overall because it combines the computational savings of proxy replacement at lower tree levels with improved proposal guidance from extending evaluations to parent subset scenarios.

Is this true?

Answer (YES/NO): YES